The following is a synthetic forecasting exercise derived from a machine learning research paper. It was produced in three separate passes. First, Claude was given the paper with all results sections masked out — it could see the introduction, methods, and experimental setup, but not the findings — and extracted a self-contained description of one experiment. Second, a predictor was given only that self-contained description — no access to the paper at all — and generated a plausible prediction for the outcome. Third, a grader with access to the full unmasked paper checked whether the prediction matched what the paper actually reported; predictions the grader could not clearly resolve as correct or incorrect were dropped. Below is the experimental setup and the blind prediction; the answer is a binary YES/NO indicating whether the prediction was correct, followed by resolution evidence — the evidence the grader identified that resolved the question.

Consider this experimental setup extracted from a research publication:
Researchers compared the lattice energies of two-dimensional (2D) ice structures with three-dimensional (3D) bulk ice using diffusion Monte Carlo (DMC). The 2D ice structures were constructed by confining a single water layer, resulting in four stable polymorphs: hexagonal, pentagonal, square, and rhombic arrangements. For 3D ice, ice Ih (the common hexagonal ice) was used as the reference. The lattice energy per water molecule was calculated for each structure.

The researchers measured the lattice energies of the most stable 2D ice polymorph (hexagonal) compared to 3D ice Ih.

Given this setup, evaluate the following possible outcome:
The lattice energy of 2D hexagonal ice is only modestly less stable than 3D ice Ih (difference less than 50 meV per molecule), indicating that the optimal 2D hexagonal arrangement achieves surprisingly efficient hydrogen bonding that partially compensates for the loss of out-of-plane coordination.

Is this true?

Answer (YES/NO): NO